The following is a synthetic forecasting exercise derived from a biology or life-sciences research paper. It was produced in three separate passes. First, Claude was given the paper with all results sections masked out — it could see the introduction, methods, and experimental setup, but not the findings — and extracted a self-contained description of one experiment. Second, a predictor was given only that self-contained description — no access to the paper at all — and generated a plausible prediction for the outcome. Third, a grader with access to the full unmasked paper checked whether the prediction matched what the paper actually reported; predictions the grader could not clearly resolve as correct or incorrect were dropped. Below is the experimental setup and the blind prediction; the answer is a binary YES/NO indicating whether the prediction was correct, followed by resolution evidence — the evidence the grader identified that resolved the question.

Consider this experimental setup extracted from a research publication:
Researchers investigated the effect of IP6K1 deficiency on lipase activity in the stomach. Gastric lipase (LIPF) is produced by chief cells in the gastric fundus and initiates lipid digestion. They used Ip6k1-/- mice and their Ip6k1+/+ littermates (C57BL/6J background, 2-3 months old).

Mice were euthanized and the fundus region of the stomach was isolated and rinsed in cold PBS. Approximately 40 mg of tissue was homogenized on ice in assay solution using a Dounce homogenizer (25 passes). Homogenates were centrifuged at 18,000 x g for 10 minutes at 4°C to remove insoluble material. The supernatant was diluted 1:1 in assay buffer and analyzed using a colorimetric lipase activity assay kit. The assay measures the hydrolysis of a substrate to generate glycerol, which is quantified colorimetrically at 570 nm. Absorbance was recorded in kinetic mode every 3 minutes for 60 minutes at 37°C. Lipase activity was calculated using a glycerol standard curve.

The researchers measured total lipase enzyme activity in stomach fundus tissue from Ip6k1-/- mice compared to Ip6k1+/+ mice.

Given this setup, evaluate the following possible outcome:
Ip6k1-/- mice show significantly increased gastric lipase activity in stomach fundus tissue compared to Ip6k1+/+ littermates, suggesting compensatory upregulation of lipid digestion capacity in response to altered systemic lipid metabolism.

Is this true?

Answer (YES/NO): NO